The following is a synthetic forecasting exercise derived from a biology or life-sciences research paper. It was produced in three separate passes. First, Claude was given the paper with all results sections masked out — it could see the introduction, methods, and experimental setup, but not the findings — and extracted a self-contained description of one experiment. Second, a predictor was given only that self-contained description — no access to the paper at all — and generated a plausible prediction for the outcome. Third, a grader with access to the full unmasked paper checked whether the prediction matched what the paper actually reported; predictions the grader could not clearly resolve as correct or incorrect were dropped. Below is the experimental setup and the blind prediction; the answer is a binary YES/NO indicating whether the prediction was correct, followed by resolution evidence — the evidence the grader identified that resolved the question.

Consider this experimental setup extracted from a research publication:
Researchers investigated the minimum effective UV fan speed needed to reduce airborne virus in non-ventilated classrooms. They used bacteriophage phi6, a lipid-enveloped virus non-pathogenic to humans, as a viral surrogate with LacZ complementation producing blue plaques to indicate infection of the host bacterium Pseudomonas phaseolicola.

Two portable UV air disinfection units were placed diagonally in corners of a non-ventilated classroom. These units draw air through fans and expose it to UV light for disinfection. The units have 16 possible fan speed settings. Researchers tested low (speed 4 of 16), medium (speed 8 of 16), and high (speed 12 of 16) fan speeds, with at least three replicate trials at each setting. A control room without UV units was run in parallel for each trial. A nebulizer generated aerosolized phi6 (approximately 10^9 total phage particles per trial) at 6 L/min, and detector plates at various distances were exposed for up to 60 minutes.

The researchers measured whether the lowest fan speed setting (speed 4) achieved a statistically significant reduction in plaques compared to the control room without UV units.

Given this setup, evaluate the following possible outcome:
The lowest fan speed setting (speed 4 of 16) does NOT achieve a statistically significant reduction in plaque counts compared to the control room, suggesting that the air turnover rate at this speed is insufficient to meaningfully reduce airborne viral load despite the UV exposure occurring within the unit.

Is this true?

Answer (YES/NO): YES